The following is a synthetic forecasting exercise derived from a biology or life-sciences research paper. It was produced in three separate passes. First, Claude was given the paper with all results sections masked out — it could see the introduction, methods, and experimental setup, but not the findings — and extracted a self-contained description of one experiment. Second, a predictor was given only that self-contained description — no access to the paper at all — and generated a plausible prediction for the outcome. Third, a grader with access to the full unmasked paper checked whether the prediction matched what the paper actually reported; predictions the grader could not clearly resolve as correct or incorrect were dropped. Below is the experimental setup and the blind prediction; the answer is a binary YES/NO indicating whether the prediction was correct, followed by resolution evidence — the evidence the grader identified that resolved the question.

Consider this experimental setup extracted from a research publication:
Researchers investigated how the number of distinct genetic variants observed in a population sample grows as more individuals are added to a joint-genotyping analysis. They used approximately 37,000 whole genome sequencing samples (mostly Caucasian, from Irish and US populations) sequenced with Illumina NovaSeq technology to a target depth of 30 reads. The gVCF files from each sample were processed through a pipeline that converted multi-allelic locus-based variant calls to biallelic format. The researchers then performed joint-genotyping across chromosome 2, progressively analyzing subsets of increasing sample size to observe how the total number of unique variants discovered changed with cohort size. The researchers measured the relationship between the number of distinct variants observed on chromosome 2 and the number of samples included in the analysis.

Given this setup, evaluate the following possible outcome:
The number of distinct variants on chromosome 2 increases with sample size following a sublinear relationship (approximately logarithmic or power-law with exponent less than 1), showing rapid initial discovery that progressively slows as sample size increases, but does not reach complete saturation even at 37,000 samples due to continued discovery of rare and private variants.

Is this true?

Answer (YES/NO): YES